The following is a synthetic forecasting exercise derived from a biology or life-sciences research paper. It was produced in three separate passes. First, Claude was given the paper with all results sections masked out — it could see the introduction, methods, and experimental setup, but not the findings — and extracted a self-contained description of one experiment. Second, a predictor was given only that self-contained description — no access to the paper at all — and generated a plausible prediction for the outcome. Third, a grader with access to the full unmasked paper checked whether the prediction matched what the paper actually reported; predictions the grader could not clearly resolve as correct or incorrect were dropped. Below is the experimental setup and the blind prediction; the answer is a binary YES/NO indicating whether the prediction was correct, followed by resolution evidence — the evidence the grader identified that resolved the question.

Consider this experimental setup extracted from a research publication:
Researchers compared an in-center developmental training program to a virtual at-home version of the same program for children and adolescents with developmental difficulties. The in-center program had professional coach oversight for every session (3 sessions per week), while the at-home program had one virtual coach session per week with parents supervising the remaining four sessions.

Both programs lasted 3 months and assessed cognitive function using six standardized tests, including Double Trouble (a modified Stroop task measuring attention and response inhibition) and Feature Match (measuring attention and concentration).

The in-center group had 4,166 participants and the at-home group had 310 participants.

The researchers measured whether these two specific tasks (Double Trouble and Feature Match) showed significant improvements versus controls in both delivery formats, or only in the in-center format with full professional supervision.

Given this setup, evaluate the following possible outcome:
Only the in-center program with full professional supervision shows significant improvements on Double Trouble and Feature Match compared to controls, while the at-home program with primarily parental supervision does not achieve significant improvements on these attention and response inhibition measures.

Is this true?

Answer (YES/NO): NO